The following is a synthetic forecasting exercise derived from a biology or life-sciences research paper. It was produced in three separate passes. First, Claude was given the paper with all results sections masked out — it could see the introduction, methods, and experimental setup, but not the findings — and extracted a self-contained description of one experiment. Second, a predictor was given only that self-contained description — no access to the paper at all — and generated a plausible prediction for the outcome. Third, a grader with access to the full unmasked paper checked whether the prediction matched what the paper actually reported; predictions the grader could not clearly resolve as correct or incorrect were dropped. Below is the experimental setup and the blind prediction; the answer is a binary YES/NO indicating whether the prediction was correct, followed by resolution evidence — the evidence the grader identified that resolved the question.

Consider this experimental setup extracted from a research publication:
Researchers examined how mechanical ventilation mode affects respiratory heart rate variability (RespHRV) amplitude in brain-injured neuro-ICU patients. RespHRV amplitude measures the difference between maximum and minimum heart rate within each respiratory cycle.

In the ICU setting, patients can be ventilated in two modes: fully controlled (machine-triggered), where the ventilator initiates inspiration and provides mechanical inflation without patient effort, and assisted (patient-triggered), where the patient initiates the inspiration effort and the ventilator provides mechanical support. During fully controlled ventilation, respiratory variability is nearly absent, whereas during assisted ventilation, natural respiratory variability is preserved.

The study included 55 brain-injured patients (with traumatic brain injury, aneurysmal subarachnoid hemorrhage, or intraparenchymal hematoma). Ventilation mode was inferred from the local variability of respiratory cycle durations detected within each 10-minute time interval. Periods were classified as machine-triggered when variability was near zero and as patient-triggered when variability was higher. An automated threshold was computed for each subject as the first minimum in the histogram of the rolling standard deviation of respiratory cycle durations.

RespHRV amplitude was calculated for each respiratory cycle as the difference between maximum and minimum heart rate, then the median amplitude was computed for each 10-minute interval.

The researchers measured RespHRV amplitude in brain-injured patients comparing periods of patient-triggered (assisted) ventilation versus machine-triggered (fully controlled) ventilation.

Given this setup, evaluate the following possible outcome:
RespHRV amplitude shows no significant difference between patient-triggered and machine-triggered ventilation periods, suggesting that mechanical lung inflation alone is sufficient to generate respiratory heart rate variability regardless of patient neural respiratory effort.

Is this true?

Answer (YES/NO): NO